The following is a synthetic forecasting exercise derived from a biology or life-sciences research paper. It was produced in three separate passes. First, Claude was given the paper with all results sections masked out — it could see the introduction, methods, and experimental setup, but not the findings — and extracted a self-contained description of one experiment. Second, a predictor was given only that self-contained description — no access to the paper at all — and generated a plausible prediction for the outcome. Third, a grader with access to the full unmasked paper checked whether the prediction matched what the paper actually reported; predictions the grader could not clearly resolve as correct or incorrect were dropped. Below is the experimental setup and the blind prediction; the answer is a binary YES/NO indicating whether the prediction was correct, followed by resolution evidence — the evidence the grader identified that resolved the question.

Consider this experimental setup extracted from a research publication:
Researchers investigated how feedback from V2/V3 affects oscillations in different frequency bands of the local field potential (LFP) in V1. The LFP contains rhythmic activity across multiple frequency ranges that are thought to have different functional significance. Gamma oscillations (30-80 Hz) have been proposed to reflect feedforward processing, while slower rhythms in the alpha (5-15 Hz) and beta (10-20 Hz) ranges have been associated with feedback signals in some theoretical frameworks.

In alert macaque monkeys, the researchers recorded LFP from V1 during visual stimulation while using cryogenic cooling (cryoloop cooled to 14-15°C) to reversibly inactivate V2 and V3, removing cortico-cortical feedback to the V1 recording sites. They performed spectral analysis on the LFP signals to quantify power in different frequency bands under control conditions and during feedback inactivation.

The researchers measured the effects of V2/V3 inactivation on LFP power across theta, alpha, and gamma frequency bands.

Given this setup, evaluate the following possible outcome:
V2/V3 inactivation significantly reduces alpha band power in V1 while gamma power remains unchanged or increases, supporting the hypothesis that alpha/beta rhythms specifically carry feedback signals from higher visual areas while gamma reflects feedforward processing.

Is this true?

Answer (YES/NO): NO